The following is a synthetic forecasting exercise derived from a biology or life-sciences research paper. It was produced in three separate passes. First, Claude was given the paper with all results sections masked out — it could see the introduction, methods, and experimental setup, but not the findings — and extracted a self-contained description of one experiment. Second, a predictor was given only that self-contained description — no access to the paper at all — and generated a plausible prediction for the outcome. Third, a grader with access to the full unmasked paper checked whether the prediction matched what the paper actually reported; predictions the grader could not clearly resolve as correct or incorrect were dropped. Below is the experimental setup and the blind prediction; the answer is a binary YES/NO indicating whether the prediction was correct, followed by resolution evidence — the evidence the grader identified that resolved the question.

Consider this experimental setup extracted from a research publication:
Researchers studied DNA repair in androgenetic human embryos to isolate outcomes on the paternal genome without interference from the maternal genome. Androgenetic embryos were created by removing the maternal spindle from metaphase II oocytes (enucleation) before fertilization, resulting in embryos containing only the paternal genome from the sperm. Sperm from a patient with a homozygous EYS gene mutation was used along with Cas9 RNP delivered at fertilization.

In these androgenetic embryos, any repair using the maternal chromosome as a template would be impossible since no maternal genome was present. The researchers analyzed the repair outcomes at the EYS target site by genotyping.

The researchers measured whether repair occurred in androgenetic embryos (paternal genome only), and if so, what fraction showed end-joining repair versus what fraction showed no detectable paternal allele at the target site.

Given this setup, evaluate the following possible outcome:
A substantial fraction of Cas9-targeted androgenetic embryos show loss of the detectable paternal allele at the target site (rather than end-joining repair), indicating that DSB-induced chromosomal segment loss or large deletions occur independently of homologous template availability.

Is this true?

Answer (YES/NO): NO